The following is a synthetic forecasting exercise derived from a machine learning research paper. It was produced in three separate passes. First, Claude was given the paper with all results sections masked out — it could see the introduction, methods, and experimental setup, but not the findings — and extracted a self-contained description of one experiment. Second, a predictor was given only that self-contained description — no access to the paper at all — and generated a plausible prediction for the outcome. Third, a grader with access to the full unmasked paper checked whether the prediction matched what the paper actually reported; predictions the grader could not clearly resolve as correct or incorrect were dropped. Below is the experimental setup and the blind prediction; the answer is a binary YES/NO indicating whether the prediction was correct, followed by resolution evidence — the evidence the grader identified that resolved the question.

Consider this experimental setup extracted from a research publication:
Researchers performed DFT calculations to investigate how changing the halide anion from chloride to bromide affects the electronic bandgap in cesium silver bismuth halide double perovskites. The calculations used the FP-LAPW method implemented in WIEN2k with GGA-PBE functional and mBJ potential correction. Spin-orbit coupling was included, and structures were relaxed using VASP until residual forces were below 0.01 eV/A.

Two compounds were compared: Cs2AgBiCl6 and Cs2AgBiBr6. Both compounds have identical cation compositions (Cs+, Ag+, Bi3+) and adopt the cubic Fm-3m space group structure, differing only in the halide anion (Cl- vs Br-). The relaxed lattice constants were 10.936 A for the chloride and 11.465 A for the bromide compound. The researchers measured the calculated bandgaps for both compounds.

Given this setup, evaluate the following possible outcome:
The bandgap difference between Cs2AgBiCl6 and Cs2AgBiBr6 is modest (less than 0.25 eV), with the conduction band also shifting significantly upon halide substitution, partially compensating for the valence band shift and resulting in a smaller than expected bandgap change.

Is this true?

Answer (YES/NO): NO